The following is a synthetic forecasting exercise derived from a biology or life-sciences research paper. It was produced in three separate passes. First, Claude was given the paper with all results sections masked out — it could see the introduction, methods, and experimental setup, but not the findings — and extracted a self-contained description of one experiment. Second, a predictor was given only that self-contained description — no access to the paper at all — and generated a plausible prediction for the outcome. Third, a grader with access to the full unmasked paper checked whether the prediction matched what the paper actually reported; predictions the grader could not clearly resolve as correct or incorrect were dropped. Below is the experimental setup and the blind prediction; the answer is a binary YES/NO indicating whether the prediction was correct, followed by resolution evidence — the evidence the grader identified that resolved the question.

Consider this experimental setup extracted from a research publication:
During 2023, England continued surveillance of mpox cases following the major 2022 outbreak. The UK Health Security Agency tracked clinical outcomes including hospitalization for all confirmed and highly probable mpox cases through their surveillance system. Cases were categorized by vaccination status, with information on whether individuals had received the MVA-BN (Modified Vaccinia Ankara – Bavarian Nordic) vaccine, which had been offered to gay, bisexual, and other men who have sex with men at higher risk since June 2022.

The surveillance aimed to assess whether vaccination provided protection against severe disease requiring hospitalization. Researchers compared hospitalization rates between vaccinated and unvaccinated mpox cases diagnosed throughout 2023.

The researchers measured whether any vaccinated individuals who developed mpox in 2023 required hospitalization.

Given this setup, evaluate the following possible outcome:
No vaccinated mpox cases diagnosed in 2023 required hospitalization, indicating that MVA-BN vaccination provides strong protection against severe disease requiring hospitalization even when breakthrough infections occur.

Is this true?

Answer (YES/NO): YES